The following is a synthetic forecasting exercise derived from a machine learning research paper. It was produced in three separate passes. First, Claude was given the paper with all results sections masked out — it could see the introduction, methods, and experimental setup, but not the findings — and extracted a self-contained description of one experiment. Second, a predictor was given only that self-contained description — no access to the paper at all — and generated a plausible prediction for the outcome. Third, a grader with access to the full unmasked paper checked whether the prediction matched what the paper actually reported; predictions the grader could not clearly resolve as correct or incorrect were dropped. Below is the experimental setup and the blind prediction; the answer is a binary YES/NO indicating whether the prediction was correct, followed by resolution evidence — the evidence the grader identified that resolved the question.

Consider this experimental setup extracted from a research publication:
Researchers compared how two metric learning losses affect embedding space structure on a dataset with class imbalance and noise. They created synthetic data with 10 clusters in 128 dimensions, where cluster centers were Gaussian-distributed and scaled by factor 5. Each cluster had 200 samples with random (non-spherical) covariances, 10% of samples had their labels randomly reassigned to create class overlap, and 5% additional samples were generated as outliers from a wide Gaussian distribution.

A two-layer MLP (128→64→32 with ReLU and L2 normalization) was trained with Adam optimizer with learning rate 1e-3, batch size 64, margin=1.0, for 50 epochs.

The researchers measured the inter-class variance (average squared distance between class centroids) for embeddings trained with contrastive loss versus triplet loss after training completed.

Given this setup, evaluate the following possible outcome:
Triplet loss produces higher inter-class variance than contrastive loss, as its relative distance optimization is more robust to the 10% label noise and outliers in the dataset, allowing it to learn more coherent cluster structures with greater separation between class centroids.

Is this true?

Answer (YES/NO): YES